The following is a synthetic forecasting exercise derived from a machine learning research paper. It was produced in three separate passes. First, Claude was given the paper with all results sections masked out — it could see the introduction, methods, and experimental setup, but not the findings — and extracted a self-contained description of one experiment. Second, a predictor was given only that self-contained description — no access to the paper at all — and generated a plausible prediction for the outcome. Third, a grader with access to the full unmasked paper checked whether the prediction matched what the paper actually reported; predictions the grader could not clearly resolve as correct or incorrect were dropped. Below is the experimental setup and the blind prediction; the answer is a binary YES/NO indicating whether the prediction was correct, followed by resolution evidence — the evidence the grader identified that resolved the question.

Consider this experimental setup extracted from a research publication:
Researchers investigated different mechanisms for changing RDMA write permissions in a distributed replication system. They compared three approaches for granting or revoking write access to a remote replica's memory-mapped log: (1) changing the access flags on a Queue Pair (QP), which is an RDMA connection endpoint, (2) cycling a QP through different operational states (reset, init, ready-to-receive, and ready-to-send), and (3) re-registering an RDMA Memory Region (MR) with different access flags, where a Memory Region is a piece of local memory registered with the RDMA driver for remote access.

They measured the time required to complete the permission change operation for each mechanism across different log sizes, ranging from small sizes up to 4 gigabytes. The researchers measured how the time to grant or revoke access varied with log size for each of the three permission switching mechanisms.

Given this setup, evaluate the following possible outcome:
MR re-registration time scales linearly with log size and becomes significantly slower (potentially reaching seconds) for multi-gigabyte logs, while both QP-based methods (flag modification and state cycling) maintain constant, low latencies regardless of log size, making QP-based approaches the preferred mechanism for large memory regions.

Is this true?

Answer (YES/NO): NO